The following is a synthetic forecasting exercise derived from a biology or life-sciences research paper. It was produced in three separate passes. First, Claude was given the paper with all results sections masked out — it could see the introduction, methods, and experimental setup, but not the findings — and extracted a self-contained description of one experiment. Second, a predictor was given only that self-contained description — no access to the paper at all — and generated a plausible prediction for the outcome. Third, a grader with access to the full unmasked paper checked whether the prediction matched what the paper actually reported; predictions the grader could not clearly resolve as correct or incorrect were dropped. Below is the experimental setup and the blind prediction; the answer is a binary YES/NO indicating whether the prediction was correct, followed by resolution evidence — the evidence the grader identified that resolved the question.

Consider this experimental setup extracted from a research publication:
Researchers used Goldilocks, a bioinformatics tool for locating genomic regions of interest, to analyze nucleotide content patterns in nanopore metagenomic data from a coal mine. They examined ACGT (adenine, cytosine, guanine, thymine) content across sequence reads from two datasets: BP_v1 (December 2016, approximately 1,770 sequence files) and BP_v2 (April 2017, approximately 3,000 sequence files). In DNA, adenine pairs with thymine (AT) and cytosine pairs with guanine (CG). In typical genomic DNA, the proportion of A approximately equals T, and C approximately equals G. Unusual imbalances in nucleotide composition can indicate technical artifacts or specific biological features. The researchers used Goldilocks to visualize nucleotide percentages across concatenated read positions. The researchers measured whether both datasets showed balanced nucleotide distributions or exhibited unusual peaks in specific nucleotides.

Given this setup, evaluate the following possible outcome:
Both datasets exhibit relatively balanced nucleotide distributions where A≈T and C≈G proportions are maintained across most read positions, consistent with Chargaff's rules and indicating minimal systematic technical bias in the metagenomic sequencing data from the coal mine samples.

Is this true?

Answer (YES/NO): NO